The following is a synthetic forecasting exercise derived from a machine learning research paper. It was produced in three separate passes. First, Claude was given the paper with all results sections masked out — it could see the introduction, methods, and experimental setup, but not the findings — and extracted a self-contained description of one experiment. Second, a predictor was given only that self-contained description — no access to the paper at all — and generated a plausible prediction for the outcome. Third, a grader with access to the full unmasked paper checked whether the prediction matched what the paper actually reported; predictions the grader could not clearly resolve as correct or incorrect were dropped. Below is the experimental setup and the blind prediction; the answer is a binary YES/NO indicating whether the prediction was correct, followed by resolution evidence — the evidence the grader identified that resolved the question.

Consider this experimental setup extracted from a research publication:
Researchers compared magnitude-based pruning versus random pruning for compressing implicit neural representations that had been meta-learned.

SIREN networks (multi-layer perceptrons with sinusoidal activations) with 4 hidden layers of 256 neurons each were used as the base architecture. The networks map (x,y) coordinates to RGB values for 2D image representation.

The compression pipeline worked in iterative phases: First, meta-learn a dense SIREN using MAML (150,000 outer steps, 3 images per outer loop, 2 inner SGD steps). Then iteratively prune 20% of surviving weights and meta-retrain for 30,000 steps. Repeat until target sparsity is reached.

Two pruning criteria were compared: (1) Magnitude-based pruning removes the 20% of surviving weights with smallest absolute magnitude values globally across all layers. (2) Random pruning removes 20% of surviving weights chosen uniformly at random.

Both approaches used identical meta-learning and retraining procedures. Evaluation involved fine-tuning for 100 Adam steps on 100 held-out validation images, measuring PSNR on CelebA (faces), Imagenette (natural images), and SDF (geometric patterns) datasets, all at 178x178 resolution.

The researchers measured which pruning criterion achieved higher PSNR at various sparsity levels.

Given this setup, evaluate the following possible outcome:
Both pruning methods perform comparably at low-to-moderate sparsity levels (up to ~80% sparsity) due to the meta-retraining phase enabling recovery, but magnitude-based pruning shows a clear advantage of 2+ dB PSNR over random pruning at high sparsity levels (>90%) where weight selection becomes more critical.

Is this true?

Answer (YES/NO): NO